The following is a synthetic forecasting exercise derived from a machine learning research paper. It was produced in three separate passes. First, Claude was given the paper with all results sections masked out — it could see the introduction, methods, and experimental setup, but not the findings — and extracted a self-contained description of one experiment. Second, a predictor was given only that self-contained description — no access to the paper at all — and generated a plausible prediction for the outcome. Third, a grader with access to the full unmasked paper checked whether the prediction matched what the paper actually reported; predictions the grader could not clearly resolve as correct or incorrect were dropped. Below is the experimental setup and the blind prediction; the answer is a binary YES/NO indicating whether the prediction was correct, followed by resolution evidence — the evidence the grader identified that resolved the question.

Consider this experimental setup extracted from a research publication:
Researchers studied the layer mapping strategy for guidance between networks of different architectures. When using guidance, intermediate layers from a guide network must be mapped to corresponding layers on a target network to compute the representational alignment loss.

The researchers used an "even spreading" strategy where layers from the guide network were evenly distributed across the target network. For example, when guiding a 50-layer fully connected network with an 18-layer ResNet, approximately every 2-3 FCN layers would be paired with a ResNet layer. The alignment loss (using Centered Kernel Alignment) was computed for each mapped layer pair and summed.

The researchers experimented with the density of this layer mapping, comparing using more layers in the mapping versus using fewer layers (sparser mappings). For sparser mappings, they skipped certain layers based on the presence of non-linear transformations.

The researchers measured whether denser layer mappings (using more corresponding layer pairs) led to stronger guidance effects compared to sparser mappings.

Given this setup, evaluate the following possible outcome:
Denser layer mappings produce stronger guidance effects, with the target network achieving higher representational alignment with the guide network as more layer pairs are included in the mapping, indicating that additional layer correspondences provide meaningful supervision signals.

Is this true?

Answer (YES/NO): YES